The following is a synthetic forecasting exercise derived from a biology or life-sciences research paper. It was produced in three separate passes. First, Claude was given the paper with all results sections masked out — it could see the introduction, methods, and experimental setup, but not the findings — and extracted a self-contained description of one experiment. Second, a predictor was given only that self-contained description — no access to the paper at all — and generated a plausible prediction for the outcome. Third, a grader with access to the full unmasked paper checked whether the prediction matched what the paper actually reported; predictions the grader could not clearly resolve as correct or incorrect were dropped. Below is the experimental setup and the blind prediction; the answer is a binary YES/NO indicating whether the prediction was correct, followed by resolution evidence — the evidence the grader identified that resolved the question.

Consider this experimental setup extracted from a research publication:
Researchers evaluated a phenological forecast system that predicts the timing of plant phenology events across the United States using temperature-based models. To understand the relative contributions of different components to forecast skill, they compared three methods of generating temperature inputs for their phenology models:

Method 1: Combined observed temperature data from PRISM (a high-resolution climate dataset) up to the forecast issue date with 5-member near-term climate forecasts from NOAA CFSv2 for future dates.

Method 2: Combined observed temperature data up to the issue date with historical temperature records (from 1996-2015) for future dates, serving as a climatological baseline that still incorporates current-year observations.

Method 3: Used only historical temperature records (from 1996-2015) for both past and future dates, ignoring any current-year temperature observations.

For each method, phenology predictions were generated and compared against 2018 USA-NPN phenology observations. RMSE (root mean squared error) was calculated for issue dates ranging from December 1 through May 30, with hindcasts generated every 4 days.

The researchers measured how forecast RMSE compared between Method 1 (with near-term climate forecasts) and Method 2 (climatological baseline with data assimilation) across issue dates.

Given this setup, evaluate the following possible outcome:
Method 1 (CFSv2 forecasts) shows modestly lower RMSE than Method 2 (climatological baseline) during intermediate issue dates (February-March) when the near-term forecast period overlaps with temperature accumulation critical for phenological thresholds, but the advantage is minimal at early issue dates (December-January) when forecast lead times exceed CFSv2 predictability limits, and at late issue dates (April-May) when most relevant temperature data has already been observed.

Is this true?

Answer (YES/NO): NO